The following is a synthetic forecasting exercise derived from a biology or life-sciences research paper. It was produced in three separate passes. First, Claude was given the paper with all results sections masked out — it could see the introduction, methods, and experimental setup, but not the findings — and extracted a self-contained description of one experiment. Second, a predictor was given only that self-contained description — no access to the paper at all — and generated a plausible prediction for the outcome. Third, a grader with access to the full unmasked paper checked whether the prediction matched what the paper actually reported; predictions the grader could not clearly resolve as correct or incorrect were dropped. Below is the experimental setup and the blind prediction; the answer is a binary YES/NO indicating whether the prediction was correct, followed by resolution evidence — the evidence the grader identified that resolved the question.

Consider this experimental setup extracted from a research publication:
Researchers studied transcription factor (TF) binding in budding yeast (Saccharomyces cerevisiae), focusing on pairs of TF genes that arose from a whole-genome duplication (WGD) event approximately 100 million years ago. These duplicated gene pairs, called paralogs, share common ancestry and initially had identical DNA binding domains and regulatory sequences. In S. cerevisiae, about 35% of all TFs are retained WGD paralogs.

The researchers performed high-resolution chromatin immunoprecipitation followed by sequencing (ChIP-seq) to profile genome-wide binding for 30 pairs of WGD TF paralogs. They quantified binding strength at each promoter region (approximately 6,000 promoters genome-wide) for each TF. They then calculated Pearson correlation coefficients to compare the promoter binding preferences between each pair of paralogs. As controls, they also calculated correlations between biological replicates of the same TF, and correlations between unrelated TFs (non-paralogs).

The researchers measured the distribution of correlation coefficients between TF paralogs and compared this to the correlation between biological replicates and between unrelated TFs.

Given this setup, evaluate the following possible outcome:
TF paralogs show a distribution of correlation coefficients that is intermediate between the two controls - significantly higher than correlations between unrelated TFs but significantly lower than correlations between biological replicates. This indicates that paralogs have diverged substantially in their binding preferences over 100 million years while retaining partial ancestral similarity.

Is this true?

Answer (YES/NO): NO